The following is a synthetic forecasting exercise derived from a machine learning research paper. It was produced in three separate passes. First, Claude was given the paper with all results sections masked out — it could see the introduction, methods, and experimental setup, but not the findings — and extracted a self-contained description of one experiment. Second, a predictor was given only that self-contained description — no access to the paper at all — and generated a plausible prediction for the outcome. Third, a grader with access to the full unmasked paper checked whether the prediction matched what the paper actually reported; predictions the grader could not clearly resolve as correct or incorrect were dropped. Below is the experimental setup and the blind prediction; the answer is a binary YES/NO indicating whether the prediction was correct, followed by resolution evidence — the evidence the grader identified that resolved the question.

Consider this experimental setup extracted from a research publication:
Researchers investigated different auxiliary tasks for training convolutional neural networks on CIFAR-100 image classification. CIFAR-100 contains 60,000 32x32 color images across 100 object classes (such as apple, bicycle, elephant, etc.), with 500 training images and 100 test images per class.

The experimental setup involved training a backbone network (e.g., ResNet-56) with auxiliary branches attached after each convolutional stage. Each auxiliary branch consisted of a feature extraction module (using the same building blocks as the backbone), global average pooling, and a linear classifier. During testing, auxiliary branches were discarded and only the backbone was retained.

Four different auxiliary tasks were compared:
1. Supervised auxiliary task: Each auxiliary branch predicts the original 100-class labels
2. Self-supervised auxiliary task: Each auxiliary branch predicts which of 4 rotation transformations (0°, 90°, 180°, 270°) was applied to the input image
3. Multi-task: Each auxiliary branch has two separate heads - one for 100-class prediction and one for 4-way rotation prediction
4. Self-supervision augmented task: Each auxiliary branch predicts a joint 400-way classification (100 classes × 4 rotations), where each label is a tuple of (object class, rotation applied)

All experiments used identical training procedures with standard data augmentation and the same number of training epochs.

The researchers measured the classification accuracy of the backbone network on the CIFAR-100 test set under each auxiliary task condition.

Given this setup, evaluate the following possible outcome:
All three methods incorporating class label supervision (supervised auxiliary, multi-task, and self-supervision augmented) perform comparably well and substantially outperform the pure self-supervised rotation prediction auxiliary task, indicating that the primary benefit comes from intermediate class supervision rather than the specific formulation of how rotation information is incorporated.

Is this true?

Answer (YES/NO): NO